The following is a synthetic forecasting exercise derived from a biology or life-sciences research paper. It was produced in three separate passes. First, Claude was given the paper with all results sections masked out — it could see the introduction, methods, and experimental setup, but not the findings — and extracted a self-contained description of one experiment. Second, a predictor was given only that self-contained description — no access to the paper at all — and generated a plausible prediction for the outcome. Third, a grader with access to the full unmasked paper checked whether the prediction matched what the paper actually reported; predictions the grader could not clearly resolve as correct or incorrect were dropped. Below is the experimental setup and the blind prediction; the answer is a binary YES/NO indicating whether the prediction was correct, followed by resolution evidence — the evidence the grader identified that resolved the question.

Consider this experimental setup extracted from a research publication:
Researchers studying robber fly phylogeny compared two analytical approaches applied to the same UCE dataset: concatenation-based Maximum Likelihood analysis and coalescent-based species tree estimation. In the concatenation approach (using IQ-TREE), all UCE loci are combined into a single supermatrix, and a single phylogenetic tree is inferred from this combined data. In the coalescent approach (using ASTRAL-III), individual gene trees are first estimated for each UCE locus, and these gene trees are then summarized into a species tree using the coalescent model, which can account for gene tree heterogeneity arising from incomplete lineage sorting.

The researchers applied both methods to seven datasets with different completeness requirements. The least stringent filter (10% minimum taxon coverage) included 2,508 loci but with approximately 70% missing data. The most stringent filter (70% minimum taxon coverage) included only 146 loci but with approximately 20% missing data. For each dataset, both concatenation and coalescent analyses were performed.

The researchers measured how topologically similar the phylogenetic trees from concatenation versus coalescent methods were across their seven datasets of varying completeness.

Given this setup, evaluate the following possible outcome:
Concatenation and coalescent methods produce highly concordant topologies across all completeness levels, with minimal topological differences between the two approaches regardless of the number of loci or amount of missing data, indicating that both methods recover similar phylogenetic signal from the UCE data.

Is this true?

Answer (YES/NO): NO